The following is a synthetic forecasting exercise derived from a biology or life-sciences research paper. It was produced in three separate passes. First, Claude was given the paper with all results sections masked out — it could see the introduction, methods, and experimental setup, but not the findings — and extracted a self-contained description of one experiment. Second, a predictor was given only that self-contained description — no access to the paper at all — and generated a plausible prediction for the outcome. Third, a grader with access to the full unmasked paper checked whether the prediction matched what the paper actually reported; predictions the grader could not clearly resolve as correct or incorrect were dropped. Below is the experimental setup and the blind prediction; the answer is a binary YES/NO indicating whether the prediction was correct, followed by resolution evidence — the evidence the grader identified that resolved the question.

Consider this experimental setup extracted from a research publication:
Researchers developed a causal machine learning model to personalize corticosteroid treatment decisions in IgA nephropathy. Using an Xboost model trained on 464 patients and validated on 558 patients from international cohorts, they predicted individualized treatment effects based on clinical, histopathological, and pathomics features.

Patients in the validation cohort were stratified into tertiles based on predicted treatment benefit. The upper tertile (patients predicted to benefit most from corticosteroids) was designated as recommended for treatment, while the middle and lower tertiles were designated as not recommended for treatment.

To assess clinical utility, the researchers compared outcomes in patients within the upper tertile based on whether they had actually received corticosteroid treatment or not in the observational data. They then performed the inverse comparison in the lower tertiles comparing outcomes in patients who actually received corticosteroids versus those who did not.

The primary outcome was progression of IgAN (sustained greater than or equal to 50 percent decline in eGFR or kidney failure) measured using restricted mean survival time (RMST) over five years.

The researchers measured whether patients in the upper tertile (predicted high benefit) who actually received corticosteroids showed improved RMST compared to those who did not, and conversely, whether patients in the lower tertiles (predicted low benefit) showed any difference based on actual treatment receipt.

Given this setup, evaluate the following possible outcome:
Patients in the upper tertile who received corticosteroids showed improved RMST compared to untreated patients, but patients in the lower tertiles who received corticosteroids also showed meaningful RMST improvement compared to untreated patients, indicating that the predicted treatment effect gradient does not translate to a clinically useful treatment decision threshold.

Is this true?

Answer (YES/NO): NO